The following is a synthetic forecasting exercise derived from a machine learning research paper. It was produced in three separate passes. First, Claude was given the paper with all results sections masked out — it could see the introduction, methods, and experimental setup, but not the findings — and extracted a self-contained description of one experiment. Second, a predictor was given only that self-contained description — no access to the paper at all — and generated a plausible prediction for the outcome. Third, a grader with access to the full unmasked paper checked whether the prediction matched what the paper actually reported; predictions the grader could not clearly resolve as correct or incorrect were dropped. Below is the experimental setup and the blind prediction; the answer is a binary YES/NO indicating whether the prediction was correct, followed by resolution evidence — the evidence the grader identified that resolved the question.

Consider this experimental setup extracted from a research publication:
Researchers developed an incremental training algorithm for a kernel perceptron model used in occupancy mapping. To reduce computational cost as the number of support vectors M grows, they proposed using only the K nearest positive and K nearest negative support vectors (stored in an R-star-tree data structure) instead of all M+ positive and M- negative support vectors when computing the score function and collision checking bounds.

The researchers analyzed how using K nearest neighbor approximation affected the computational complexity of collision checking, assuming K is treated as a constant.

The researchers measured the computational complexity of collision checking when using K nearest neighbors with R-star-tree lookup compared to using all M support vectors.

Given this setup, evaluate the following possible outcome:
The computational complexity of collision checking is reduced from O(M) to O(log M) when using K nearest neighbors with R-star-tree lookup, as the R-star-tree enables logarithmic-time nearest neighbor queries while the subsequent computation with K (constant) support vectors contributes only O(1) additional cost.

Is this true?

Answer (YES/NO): YES